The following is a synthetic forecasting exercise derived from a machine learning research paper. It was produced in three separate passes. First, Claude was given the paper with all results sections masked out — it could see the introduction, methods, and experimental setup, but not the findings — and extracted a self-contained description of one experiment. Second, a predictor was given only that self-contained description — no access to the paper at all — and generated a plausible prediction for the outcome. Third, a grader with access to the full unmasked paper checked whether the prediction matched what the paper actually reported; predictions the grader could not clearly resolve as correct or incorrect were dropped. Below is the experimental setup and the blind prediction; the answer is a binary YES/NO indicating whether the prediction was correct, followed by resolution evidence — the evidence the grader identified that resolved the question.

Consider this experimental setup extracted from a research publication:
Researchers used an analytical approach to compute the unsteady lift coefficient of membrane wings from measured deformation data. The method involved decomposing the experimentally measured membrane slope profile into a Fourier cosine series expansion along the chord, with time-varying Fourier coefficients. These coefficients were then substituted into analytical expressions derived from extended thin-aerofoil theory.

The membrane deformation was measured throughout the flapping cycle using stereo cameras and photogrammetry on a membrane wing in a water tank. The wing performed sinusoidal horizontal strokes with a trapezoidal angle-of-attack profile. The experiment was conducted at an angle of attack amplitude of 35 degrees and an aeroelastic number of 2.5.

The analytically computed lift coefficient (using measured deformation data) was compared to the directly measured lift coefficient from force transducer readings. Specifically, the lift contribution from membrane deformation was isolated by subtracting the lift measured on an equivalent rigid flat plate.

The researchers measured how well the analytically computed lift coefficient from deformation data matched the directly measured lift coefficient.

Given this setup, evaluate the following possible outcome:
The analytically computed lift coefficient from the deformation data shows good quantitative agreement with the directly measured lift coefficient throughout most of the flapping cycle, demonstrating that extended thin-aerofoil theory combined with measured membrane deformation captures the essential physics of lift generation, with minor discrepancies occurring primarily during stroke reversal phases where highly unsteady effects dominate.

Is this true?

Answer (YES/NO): YES